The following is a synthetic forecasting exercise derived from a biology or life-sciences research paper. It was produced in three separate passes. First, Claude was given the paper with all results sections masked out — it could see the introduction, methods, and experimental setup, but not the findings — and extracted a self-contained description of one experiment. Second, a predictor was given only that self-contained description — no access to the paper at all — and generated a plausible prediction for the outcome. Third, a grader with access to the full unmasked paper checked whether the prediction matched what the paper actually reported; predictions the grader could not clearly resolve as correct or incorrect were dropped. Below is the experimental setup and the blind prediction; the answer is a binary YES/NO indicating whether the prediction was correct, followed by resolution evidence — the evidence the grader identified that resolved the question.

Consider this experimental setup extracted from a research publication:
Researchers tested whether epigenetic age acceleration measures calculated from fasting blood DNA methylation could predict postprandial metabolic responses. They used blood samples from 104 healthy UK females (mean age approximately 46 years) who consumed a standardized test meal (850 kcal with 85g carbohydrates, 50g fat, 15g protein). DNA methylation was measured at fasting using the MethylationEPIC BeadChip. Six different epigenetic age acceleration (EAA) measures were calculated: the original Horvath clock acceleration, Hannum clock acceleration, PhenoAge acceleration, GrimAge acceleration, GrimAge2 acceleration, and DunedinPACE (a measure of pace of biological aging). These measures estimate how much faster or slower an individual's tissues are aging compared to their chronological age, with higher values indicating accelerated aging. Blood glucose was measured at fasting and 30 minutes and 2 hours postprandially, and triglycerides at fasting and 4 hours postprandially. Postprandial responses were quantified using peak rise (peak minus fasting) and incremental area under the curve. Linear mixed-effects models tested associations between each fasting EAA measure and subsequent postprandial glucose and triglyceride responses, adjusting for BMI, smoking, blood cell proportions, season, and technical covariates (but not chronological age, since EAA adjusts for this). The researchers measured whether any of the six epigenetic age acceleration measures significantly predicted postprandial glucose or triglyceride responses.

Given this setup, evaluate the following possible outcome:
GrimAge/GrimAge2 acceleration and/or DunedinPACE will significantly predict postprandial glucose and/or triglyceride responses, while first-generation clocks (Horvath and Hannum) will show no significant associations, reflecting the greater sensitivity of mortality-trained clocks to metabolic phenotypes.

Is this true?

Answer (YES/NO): NO